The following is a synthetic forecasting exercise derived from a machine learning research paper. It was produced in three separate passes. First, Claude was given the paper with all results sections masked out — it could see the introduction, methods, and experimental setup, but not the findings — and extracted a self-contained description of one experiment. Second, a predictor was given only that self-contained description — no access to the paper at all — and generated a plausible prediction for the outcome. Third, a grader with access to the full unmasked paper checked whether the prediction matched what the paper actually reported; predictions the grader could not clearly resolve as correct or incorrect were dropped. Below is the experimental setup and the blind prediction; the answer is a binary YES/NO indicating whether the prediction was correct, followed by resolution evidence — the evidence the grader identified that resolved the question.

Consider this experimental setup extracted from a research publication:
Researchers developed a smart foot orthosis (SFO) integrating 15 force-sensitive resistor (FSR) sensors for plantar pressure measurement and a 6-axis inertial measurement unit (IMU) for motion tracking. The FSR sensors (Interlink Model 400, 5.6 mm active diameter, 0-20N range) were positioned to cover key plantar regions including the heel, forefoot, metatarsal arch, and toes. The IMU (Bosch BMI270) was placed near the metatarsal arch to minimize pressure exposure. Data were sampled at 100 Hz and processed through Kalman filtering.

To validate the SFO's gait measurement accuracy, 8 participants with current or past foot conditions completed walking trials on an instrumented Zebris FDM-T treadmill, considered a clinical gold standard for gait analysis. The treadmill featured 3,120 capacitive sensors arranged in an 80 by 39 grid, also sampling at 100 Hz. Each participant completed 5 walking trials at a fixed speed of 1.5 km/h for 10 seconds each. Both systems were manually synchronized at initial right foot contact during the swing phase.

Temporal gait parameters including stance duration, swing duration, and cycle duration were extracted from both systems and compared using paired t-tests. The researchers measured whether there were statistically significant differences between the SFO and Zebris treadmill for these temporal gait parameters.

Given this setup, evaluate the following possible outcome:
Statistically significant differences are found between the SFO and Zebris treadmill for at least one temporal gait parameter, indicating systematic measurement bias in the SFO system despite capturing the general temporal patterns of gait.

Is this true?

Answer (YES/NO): YES